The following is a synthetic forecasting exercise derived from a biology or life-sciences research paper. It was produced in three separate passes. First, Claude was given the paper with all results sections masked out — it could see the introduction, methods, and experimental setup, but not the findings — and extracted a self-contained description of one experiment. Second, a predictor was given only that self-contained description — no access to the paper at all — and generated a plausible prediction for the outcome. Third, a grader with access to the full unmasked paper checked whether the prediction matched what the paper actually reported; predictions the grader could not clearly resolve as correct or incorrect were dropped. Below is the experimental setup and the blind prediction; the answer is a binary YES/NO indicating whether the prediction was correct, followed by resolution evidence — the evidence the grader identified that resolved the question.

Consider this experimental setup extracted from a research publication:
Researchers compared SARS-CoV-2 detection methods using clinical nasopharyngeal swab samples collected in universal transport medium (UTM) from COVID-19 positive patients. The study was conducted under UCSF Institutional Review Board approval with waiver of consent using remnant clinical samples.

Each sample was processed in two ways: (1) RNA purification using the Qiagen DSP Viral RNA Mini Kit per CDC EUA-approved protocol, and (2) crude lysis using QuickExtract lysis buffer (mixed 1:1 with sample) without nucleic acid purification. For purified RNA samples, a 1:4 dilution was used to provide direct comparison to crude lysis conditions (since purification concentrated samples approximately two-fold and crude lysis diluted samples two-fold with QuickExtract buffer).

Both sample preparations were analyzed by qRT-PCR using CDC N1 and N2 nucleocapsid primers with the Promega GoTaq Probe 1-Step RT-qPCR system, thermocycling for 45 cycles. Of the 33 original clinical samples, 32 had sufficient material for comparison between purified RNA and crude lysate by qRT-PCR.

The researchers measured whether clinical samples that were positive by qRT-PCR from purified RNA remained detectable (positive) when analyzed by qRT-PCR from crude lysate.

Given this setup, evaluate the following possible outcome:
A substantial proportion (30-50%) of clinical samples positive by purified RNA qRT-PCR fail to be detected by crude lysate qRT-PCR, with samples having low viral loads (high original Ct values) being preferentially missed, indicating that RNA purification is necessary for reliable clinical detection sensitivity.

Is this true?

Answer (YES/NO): NO